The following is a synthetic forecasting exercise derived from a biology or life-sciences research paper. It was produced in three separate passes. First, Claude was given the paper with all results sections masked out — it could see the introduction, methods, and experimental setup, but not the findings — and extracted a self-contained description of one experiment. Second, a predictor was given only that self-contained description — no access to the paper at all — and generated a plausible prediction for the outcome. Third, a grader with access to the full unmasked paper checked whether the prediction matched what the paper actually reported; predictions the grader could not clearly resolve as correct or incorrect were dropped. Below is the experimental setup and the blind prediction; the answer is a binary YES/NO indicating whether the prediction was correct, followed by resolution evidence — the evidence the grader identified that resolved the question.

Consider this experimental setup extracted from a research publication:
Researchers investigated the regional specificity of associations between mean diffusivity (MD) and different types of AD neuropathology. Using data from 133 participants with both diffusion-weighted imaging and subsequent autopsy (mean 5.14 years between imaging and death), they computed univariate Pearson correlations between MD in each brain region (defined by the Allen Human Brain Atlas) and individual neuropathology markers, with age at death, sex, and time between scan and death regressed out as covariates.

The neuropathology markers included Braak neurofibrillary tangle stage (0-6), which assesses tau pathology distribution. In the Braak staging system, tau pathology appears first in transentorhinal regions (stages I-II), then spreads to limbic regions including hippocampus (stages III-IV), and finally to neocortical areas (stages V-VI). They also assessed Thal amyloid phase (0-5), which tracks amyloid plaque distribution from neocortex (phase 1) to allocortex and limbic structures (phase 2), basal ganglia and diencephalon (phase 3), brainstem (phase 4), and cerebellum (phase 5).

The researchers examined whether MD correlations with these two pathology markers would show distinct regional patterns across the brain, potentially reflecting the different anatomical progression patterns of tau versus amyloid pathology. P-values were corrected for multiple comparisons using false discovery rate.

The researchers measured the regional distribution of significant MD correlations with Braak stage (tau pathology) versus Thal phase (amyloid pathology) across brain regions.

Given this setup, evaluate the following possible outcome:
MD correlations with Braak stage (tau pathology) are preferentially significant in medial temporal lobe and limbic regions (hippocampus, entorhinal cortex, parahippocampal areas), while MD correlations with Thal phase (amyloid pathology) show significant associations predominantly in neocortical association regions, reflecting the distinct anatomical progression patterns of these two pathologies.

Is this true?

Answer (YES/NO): NO